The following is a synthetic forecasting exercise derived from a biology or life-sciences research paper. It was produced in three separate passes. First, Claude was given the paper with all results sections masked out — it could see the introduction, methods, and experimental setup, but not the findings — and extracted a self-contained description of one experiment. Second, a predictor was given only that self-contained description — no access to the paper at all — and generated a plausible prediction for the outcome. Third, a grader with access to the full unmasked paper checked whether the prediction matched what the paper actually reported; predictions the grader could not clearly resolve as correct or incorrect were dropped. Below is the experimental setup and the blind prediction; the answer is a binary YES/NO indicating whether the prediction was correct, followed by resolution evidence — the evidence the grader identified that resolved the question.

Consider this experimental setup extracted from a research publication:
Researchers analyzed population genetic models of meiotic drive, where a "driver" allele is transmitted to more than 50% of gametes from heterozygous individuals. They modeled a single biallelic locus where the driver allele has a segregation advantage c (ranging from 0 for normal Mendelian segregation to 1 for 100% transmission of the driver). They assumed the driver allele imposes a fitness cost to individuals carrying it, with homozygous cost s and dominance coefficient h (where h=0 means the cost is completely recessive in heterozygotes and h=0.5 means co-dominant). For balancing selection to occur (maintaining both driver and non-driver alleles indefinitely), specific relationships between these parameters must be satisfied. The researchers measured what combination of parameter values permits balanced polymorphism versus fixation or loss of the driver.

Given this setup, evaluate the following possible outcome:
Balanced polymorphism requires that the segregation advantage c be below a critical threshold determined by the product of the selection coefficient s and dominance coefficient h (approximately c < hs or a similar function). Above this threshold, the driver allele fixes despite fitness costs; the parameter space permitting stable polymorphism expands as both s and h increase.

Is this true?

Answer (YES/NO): NO